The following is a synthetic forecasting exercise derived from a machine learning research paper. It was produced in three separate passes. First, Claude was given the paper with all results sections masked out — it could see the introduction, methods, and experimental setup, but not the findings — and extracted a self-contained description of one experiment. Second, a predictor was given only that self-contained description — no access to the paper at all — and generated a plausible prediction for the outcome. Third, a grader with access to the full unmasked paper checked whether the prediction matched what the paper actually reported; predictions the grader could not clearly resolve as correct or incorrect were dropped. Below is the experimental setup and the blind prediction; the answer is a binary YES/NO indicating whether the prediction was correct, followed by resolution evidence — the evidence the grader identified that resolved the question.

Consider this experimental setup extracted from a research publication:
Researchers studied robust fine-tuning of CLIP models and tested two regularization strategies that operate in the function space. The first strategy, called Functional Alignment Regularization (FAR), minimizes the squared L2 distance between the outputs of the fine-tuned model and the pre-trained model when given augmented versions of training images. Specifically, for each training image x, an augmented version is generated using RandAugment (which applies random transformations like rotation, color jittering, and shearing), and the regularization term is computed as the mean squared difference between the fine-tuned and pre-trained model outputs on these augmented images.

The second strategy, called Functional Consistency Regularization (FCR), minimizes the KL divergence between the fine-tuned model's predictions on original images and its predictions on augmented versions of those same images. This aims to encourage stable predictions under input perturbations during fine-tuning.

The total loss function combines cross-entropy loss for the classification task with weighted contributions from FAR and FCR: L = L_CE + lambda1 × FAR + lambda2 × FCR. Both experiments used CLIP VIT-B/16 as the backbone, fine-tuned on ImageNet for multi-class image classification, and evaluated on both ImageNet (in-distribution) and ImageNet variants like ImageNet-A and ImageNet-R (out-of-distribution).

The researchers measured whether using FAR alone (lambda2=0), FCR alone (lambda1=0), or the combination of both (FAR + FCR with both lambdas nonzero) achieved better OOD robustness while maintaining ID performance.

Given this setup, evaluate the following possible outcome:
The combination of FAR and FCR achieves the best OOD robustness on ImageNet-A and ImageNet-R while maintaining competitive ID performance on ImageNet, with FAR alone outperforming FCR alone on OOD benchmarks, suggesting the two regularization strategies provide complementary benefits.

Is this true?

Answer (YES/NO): NO